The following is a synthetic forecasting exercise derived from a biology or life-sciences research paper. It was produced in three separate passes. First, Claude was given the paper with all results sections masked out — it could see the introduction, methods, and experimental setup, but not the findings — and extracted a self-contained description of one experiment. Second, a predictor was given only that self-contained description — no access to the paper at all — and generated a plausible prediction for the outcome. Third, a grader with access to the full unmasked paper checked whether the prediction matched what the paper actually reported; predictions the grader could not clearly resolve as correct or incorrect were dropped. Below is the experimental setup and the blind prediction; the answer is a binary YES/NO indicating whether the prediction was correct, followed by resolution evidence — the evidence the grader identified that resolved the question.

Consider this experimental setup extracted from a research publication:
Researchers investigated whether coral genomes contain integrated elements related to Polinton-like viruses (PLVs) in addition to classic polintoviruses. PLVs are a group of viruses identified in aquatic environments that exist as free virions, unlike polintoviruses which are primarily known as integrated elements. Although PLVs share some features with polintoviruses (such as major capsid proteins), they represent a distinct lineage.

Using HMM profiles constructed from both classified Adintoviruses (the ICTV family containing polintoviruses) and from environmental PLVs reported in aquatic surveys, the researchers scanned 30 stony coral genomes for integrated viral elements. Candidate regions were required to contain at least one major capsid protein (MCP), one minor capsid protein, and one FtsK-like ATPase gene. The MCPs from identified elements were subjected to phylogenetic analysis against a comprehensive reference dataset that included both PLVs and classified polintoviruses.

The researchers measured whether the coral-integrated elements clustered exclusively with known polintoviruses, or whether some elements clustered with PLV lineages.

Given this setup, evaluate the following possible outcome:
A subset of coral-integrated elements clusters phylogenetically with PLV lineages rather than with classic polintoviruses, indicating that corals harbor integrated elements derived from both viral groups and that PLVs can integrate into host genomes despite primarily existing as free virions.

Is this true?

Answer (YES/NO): YES